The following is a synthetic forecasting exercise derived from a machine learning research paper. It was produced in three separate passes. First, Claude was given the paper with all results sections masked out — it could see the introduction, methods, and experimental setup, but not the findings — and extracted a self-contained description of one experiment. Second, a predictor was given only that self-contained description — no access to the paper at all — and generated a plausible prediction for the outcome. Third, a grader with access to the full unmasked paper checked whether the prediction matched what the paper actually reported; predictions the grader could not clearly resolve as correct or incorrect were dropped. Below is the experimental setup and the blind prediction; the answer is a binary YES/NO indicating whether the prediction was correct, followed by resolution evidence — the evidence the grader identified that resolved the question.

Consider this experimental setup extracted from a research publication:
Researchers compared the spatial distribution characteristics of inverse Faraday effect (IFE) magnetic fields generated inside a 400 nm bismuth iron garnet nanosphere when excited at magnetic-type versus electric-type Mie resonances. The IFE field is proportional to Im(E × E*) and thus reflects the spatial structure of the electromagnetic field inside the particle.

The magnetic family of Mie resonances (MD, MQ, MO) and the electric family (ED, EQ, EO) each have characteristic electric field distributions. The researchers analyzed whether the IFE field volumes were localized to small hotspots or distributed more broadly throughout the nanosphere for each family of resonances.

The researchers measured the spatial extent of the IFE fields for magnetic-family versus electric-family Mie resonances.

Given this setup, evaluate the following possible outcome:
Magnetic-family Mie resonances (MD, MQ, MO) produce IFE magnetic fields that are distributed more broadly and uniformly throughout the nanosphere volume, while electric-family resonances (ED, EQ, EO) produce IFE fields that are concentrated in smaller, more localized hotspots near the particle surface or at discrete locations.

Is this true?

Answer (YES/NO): YES